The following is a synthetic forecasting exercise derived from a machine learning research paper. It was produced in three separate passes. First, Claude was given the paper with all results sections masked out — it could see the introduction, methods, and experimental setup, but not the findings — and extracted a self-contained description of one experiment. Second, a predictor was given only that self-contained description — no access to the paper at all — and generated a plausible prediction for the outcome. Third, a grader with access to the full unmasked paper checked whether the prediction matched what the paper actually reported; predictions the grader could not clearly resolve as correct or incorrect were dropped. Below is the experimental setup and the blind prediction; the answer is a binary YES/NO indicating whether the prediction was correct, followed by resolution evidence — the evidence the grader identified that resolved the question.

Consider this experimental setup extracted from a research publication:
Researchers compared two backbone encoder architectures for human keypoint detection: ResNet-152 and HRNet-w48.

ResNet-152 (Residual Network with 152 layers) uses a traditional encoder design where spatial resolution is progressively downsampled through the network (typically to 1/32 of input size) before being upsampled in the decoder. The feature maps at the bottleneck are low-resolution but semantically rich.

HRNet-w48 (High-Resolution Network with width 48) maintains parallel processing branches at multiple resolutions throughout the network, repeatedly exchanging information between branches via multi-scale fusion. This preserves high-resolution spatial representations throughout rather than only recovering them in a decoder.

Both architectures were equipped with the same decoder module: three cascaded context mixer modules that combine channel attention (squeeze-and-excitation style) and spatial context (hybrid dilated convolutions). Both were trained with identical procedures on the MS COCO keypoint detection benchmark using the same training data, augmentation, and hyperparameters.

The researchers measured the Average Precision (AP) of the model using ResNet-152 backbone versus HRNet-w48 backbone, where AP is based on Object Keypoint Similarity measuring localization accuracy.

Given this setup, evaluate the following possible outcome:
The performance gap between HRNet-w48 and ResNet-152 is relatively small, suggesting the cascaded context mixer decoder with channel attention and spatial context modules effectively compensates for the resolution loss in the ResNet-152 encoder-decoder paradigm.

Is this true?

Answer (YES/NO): YES